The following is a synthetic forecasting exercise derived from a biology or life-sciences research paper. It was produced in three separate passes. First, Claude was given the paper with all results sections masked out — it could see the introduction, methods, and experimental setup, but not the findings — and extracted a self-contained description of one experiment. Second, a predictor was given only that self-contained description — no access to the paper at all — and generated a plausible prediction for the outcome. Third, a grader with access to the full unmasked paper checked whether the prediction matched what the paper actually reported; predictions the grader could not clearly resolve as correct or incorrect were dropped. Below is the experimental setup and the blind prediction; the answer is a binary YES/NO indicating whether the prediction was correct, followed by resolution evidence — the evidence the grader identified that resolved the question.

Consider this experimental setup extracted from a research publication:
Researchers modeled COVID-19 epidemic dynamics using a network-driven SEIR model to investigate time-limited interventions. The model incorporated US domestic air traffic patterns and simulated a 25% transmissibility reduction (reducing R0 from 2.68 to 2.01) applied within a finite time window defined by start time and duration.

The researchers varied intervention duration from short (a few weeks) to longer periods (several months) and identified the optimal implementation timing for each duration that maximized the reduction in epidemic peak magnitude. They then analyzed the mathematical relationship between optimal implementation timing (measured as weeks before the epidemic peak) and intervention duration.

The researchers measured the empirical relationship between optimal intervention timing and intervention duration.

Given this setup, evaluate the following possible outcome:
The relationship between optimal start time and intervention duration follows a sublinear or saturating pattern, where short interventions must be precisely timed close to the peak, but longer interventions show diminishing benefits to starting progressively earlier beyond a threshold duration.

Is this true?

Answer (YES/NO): YES